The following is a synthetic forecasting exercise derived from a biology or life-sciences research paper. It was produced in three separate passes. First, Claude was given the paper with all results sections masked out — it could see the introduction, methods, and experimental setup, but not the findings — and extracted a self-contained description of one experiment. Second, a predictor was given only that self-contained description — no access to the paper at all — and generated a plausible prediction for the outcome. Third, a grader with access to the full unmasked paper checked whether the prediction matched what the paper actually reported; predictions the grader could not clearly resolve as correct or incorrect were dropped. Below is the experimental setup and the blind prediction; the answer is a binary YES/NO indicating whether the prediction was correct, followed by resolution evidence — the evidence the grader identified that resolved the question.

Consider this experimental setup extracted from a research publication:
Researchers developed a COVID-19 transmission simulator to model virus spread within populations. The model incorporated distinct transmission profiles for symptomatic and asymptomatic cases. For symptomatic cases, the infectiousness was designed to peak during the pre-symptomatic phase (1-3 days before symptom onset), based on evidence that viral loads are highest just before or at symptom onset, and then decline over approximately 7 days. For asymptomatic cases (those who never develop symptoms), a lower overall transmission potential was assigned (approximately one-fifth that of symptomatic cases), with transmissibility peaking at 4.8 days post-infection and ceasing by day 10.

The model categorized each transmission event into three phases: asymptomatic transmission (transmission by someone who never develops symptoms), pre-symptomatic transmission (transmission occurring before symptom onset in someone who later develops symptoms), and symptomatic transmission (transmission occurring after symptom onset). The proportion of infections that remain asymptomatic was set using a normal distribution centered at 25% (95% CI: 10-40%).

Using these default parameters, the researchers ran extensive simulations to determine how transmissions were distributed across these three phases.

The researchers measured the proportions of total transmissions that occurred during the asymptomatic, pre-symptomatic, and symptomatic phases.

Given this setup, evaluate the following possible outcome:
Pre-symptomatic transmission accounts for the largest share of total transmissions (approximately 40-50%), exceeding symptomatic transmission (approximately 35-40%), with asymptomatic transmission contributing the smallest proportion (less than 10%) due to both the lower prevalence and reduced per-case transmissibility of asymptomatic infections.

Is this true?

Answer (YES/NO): NO